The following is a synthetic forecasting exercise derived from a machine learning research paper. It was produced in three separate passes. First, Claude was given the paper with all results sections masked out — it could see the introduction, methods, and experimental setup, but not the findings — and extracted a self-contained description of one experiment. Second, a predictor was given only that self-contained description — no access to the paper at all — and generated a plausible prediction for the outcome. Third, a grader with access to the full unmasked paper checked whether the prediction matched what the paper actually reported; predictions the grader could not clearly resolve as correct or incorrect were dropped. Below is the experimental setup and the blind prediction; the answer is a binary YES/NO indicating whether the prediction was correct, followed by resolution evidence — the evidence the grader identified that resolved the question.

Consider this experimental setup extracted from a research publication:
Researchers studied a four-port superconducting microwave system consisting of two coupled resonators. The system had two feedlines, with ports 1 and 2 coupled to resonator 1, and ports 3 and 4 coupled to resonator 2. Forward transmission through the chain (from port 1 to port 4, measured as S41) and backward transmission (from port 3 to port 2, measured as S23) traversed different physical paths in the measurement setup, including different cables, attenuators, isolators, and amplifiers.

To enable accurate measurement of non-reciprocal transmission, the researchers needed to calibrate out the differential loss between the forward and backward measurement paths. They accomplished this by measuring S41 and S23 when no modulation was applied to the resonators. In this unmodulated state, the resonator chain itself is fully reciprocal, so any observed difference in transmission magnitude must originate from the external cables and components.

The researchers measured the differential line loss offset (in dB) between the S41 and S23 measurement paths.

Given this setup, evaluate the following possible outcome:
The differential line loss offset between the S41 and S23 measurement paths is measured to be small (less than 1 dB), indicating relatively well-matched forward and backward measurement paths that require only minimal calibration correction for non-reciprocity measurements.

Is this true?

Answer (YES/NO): NO